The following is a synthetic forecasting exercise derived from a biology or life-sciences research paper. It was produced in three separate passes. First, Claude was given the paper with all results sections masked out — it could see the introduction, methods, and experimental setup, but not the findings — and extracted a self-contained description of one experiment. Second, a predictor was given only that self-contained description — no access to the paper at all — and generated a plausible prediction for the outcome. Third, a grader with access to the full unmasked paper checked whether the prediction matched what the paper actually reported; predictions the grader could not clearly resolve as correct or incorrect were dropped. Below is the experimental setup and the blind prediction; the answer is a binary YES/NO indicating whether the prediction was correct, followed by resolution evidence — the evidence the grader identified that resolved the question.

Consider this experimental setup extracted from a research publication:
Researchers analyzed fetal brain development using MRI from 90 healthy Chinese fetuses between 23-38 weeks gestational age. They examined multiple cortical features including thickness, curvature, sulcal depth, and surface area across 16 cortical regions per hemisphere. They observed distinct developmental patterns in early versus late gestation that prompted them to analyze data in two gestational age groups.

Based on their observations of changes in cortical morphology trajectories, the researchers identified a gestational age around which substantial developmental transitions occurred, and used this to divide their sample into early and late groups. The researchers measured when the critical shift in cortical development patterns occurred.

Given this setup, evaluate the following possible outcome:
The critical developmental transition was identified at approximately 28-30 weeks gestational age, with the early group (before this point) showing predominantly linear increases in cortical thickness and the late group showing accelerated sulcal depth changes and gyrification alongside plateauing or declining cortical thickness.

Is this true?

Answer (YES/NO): NO